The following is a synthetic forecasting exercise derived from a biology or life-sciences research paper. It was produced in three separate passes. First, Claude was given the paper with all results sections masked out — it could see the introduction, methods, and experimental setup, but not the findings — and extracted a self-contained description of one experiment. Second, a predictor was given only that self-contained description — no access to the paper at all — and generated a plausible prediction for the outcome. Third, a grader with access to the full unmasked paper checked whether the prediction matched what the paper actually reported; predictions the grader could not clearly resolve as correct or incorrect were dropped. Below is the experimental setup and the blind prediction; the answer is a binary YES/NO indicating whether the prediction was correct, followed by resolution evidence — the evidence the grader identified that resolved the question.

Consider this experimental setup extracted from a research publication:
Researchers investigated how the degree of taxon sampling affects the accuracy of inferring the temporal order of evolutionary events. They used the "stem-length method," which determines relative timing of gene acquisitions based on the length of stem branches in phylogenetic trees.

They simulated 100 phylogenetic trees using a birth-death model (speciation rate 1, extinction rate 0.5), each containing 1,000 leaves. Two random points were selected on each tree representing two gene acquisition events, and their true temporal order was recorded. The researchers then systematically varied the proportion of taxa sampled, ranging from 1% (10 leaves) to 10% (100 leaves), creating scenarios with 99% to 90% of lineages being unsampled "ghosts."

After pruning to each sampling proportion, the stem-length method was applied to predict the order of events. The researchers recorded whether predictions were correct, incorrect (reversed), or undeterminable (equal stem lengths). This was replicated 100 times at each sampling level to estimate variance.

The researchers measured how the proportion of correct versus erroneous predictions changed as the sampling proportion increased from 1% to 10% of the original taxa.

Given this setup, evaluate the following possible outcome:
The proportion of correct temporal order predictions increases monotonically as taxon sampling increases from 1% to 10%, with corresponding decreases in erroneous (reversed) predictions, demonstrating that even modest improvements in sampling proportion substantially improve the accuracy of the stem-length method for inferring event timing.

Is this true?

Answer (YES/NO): NO